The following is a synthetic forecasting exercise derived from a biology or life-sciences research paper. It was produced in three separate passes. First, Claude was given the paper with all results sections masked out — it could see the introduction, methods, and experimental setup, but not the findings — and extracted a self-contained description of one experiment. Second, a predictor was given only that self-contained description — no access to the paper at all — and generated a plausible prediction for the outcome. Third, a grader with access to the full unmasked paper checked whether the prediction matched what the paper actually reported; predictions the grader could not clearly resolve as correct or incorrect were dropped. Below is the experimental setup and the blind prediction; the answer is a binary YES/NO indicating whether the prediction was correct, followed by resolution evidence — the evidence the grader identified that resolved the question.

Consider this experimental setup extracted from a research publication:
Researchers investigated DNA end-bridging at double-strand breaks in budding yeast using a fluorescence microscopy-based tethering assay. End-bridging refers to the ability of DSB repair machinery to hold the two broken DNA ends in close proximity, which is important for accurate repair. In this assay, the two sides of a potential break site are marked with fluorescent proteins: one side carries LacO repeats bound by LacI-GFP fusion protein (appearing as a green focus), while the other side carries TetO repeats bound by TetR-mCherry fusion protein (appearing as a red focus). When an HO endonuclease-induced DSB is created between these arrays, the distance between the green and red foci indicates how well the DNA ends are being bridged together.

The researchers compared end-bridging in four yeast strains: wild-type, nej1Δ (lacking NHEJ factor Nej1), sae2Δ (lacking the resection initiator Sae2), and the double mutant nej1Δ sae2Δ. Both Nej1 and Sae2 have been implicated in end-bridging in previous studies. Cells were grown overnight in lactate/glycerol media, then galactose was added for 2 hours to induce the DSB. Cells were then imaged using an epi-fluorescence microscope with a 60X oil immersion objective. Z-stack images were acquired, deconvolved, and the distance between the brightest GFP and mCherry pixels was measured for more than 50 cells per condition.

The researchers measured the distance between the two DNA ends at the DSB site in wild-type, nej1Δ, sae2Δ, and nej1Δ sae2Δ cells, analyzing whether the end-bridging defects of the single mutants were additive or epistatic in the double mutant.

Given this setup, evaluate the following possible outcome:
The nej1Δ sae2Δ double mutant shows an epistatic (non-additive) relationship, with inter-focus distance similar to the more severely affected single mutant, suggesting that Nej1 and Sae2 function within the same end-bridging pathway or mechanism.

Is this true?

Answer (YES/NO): YES